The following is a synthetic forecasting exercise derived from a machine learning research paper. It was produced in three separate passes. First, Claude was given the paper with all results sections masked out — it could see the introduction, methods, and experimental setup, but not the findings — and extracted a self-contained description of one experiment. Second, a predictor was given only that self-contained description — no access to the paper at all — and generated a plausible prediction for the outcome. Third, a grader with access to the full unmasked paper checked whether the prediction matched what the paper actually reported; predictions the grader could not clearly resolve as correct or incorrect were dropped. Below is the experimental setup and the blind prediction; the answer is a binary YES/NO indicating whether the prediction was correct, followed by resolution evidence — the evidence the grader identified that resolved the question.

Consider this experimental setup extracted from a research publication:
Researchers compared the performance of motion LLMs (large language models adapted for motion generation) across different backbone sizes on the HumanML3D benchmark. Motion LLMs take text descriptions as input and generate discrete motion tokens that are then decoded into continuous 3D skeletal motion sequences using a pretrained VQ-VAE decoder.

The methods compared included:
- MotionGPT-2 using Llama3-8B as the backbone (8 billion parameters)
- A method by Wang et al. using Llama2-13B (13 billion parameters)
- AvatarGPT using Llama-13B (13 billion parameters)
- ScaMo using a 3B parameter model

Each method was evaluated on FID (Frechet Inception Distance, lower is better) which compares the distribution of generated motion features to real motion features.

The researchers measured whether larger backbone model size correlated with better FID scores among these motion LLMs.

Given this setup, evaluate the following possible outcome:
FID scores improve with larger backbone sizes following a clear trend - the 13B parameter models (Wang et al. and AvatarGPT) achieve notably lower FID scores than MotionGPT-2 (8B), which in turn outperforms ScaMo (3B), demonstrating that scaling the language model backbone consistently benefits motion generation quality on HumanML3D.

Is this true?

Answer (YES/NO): NO